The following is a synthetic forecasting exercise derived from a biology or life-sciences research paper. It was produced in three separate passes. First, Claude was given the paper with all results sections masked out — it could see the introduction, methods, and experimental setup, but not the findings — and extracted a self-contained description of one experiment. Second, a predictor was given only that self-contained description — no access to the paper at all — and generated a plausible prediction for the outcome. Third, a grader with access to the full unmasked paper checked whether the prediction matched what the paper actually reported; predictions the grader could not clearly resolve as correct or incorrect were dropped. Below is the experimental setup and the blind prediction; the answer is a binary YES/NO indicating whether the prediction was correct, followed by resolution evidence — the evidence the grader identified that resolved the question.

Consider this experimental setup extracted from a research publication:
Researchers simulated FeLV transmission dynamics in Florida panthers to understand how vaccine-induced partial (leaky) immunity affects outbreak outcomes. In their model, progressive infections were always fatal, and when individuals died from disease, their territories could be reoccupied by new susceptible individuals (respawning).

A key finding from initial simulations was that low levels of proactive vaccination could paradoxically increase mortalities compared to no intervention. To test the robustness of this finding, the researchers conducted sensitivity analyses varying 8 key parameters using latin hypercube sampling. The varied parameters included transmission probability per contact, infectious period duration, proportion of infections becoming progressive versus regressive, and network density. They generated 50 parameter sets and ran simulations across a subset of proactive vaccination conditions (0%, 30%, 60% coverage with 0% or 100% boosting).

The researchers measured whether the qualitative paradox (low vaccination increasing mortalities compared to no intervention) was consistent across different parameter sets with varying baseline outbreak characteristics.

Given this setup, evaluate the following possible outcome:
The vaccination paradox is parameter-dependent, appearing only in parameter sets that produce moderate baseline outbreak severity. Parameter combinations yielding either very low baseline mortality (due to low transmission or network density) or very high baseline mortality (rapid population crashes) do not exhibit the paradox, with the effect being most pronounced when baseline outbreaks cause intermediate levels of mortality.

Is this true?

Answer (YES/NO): NO